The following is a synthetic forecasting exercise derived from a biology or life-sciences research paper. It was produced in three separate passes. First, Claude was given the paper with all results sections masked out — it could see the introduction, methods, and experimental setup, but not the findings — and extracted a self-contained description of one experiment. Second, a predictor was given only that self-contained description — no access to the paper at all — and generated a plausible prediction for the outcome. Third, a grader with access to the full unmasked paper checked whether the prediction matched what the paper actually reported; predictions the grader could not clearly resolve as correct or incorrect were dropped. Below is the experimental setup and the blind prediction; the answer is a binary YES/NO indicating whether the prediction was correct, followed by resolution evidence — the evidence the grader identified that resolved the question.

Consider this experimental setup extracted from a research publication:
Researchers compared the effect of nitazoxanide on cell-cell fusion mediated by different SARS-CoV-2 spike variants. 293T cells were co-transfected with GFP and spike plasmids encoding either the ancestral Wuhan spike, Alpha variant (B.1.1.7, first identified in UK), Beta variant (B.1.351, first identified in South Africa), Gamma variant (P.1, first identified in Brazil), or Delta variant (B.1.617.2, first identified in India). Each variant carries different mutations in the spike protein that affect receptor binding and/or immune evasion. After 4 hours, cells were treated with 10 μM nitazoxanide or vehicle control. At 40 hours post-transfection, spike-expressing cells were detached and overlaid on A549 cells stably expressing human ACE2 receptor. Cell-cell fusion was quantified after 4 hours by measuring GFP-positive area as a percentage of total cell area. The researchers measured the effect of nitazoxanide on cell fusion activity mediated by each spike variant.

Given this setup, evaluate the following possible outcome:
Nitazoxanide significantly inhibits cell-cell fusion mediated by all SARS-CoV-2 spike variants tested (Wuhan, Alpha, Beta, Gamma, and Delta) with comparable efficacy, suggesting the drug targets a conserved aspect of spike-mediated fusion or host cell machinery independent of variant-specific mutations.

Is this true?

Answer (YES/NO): YES